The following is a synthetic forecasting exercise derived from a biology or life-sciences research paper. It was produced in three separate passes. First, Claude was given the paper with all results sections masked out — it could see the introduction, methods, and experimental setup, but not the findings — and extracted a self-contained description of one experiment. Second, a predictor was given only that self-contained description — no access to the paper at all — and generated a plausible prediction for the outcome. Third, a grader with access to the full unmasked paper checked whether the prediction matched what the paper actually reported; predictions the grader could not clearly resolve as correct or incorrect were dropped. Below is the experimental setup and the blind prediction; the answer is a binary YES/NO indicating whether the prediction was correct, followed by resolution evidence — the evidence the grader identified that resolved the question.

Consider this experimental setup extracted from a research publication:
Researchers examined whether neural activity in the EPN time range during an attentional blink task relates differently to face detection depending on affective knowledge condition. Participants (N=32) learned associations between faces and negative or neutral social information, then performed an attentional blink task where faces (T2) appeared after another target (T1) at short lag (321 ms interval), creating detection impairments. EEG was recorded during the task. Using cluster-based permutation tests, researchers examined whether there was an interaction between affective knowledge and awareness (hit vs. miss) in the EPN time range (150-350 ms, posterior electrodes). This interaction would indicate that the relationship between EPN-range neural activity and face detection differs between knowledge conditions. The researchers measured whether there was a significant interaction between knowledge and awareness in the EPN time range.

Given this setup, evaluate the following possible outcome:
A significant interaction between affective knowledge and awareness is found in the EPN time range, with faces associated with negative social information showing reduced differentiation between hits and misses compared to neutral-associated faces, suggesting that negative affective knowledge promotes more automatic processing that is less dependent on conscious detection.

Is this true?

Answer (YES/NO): NO